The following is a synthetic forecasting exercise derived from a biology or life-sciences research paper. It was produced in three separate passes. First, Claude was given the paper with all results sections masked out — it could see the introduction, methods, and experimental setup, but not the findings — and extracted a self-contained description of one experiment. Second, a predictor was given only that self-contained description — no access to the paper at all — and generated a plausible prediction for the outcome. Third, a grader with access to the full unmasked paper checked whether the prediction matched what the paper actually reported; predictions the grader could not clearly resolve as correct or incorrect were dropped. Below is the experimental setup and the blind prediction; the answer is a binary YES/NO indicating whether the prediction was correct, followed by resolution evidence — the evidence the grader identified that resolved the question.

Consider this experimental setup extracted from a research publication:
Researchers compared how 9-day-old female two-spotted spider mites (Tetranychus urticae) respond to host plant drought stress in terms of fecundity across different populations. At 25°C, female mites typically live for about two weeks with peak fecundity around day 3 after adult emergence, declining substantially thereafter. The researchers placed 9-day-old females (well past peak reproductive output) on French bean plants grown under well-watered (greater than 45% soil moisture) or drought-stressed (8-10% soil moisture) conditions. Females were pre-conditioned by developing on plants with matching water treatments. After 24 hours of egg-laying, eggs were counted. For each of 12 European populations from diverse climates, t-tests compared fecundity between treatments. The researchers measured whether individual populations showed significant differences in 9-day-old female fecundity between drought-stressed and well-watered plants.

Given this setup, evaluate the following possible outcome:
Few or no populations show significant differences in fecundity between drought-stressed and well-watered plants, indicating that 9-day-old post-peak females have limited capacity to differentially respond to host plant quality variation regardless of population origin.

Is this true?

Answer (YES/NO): YES